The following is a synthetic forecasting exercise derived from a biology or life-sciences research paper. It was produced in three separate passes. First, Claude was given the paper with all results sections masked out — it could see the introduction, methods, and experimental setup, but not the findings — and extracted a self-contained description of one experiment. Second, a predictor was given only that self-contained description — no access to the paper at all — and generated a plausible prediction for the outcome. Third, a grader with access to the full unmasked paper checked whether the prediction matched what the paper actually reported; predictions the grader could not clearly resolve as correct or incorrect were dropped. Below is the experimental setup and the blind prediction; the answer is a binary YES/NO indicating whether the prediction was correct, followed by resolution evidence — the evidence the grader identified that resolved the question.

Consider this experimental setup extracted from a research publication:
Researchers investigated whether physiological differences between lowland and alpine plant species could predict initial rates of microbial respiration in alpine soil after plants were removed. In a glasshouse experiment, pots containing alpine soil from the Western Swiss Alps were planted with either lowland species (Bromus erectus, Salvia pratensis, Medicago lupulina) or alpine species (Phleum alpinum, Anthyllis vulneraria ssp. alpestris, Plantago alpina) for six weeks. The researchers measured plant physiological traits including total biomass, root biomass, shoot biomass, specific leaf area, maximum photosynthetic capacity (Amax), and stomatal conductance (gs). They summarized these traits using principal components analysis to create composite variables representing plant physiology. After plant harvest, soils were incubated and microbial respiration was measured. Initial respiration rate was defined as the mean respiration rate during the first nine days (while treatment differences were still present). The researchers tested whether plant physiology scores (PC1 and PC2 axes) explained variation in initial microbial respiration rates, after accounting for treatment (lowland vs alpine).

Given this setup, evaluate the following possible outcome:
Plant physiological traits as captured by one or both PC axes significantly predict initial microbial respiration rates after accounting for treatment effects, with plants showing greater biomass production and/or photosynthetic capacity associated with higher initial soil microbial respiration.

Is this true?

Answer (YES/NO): YES